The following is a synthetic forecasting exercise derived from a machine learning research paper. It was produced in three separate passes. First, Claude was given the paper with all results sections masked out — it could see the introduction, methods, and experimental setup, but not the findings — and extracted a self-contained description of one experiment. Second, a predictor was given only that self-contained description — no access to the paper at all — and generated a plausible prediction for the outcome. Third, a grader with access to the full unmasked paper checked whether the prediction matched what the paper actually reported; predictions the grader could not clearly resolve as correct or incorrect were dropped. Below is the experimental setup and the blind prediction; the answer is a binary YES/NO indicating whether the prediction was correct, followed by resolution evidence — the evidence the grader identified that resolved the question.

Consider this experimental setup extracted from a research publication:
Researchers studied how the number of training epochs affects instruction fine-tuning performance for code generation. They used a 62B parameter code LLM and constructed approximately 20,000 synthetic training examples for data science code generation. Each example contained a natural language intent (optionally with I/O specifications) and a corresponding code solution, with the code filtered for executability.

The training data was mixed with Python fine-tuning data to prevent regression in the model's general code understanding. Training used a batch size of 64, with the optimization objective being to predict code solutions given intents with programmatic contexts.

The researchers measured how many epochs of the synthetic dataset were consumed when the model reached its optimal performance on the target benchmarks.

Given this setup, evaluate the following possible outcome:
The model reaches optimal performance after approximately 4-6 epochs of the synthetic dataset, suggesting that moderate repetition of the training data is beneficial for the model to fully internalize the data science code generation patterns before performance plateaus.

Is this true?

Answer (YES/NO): NO